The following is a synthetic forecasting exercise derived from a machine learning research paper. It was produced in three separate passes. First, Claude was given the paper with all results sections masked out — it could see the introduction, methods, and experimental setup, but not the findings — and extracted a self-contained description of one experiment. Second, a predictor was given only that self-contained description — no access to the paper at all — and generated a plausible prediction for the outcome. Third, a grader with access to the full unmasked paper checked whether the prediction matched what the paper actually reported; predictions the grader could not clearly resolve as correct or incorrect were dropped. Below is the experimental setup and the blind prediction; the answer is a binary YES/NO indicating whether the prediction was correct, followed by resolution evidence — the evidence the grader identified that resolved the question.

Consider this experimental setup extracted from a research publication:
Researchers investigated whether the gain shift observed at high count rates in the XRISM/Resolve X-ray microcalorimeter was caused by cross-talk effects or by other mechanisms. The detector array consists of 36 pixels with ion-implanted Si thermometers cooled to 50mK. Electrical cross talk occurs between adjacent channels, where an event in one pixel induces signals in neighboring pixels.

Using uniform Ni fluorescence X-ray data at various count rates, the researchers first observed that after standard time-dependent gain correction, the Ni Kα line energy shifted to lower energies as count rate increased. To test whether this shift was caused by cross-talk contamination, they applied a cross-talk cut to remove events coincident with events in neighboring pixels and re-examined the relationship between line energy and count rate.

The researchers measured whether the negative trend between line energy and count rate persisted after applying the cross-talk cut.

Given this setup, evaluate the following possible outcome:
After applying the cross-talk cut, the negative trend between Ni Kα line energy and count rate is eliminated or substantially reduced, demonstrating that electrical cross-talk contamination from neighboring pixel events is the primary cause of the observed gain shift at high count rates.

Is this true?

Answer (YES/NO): NO